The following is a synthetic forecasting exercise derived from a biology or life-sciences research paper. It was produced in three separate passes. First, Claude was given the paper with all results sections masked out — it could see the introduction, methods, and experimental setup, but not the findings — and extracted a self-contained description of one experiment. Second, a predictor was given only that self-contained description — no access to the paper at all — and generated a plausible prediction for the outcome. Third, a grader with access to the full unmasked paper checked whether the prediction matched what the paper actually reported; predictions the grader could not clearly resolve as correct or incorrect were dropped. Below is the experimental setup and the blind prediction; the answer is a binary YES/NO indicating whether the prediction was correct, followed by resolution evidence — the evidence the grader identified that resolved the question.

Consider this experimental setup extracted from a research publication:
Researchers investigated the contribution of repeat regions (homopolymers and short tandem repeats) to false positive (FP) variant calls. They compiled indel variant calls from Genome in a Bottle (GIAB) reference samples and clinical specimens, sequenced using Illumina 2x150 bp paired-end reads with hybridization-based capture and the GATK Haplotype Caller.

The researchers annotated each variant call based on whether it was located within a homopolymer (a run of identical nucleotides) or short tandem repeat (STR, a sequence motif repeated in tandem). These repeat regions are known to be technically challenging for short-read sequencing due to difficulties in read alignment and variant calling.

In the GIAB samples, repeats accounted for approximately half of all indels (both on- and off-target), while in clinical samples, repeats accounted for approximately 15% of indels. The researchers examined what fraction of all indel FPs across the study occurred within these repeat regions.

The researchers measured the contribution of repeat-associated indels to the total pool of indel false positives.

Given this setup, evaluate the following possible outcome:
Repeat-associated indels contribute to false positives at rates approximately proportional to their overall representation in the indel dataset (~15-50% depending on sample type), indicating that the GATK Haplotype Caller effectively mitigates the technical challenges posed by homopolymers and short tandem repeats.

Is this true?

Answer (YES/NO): NO